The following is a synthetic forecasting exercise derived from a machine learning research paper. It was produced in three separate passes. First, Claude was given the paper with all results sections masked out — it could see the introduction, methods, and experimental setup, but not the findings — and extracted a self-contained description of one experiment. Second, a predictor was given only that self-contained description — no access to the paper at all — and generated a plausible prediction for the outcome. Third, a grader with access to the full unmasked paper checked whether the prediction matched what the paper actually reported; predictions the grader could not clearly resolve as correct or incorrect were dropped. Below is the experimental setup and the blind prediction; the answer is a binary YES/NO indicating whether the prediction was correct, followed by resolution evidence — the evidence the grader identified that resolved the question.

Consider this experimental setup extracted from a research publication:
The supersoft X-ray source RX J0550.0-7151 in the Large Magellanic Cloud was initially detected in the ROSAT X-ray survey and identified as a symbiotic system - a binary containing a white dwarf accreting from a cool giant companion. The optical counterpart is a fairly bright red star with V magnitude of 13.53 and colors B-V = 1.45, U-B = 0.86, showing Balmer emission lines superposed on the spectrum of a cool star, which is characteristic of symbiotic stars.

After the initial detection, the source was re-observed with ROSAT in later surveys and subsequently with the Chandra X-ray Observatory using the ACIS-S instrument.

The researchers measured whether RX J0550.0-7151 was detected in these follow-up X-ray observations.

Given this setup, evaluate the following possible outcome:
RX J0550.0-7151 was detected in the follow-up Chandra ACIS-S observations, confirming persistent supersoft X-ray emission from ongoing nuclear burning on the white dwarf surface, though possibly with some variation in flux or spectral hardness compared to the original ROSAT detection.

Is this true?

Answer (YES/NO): NO